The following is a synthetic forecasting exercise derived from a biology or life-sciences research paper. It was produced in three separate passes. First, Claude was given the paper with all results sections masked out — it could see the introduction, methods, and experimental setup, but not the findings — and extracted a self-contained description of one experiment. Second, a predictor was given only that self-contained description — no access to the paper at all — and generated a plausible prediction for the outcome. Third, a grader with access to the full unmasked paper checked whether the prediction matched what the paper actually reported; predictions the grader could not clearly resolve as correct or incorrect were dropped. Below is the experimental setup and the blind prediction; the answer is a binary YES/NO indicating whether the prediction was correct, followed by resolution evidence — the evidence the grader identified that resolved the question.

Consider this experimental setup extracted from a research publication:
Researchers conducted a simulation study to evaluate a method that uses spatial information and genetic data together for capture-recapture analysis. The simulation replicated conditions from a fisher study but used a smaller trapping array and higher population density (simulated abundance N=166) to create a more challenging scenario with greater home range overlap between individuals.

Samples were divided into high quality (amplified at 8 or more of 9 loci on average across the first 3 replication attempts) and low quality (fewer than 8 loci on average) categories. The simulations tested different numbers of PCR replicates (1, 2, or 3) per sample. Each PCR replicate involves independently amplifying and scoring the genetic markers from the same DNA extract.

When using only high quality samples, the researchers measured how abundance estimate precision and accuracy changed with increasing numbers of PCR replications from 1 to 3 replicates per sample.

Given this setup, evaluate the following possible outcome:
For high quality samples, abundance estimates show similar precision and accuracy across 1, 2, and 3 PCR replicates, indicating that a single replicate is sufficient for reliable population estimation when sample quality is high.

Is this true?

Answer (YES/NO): YES